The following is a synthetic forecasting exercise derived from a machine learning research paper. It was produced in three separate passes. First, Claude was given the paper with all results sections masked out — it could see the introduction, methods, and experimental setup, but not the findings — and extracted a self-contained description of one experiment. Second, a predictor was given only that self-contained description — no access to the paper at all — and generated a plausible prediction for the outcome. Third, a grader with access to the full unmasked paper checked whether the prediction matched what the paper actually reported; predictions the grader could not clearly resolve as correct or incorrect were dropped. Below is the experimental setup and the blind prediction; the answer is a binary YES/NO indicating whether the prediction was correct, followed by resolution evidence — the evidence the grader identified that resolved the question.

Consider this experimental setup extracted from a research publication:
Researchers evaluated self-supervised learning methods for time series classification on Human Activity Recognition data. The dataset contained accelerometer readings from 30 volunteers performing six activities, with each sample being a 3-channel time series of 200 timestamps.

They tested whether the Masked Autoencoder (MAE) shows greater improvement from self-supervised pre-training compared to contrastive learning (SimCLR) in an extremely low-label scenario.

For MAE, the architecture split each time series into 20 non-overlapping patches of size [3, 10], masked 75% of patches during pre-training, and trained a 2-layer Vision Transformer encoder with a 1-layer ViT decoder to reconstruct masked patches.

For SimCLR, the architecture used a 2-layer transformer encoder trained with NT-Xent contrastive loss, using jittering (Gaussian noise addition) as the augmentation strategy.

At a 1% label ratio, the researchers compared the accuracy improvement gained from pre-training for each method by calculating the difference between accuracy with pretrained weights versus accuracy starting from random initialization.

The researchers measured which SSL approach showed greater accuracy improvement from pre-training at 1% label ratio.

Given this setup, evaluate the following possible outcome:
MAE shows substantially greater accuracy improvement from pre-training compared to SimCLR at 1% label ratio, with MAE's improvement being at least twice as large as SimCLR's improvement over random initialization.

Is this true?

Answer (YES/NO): YES